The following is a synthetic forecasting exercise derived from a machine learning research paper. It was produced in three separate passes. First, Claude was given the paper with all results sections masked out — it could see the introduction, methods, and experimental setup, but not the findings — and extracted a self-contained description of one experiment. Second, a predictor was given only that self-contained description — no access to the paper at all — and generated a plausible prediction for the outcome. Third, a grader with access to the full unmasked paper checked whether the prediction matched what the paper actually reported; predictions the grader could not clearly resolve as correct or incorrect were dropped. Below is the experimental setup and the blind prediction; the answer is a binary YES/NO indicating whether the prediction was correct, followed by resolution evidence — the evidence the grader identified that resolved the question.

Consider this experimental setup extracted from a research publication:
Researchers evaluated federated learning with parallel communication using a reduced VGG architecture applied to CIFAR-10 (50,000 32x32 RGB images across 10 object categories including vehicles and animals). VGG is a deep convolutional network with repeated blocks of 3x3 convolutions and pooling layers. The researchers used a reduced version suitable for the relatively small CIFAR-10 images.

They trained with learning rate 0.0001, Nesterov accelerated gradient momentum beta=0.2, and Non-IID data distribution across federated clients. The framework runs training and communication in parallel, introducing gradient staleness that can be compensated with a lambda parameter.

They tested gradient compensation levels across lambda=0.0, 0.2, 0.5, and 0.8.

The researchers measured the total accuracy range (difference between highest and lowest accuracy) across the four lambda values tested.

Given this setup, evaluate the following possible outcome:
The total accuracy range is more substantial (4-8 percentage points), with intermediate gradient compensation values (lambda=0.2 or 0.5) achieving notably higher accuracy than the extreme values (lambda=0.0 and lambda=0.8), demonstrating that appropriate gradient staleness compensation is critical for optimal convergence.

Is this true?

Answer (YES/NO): NO